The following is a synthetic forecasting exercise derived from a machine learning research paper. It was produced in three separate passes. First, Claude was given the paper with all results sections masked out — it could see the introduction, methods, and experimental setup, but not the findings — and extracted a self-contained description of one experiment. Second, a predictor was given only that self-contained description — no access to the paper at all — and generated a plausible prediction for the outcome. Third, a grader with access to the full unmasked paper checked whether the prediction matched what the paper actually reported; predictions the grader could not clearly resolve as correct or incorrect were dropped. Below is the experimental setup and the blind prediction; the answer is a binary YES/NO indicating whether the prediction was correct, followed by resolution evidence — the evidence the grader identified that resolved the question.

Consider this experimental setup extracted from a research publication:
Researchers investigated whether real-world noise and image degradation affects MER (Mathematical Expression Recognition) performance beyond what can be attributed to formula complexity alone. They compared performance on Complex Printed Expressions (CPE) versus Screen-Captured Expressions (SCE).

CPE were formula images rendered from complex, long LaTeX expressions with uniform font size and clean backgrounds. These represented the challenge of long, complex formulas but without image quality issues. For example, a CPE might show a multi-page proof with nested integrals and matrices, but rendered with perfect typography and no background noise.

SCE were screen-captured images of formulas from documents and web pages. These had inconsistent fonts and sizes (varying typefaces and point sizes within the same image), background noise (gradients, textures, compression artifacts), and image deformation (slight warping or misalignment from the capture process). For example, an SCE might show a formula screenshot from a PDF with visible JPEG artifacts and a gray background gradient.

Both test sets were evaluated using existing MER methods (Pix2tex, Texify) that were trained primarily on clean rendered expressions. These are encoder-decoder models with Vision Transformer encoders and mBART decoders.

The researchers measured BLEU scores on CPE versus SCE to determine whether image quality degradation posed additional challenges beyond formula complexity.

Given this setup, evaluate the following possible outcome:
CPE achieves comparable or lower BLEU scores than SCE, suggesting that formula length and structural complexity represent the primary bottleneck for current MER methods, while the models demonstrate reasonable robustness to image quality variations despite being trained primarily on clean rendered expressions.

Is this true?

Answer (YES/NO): NO